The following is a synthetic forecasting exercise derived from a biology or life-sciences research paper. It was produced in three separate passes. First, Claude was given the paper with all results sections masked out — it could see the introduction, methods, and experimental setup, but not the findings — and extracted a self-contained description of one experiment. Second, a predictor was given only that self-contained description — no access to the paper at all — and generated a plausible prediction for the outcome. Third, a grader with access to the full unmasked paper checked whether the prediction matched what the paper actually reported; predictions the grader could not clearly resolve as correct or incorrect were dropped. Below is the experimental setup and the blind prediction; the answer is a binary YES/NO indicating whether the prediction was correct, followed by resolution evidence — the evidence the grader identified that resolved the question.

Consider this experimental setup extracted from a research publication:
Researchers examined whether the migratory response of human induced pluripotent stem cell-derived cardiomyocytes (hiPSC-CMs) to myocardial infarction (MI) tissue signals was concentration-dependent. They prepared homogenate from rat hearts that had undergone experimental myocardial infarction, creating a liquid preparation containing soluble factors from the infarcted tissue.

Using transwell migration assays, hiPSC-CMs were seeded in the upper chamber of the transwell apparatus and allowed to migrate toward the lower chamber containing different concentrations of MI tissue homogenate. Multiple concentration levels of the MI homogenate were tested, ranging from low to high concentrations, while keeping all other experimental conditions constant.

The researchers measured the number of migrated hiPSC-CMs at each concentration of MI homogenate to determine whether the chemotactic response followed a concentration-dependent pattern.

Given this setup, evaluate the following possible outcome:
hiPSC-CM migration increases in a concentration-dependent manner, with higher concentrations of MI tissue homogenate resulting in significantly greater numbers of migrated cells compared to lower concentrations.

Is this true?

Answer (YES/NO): YES